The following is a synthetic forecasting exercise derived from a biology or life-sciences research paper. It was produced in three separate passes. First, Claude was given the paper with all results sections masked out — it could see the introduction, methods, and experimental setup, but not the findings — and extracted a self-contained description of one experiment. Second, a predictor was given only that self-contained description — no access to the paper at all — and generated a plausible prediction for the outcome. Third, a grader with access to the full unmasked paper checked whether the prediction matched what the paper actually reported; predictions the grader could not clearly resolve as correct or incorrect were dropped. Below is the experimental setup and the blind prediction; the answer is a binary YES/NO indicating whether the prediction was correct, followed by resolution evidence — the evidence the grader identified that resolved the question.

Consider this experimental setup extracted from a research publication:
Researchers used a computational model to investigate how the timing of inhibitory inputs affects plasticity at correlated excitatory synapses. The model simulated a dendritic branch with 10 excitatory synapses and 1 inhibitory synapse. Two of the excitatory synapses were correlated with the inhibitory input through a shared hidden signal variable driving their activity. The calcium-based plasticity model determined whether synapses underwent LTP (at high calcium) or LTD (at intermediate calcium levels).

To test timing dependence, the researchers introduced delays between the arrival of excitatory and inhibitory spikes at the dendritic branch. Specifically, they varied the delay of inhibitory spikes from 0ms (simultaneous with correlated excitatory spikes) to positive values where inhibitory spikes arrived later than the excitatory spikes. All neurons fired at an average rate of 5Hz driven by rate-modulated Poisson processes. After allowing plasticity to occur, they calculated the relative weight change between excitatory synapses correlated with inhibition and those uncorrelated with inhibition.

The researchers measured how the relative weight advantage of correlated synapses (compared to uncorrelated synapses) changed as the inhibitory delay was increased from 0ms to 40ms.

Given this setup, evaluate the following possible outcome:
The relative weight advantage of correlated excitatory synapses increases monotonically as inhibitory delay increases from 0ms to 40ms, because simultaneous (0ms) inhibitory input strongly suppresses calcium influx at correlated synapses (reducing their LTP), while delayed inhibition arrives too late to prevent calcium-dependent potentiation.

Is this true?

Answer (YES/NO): NO